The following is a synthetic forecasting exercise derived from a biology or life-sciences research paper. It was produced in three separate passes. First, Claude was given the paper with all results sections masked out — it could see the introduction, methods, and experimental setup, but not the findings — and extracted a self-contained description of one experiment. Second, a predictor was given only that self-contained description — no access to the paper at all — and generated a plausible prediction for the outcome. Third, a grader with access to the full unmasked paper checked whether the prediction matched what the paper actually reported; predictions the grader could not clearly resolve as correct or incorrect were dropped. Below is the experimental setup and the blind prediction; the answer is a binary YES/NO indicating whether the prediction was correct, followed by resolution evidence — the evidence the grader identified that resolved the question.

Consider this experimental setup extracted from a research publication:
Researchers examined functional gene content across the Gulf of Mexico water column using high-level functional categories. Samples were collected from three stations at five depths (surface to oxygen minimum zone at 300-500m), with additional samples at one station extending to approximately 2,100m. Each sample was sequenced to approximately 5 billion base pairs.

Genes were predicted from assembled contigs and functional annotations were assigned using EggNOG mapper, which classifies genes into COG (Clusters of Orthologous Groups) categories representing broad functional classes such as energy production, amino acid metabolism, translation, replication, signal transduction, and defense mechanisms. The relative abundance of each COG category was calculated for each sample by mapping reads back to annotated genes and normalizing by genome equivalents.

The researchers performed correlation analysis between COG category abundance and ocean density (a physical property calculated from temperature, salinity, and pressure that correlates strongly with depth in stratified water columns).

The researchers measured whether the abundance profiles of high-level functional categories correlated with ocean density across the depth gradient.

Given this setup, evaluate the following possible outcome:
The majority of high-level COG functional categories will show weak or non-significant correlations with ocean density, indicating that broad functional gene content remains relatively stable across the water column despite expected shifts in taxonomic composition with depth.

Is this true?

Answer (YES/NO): YES